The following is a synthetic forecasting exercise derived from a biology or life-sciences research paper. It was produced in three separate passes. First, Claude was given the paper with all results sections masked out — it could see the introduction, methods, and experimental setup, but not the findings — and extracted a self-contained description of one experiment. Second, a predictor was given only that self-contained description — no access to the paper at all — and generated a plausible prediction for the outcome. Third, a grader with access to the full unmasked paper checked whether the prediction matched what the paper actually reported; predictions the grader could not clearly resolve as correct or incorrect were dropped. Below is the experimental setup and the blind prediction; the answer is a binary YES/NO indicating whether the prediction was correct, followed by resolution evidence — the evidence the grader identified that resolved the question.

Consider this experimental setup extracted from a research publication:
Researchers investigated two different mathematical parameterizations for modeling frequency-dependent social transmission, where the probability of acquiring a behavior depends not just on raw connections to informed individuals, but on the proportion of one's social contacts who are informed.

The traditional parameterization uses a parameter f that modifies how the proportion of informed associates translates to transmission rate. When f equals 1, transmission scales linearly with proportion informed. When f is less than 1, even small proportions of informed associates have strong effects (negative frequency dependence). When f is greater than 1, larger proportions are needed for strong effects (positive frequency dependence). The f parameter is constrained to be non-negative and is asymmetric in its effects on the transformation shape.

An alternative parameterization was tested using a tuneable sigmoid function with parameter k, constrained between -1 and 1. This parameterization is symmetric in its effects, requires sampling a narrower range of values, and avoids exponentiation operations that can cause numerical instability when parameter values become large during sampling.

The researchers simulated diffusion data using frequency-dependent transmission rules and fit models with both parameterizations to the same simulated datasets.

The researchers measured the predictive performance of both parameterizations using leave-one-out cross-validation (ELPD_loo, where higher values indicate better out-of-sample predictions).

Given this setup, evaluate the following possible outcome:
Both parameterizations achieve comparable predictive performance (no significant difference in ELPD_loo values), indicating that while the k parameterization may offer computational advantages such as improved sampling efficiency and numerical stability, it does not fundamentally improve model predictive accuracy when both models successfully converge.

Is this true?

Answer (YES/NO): YES